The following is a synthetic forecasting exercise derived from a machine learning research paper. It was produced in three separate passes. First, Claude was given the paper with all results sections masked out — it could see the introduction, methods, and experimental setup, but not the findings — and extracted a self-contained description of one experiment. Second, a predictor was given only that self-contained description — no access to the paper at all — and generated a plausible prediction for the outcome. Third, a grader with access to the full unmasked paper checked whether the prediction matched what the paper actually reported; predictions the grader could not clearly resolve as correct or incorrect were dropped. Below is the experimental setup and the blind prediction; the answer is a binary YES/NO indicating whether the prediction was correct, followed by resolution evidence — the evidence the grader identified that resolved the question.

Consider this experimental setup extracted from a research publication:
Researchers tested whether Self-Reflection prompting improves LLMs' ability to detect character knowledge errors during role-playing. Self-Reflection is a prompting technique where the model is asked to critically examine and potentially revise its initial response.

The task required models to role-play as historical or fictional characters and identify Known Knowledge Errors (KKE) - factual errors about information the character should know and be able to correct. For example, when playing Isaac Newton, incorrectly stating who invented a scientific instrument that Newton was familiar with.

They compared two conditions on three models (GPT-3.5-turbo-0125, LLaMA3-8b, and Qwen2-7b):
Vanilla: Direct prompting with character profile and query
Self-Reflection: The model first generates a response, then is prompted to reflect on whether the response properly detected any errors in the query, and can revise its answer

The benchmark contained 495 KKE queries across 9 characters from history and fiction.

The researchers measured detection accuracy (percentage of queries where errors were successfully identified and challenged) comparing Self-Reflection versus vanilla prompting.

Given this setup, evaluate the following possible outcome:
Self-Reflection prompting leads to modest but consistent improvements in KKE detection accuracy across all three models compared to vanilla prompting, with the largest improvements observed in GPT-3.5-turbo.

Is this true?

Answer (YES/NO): NO